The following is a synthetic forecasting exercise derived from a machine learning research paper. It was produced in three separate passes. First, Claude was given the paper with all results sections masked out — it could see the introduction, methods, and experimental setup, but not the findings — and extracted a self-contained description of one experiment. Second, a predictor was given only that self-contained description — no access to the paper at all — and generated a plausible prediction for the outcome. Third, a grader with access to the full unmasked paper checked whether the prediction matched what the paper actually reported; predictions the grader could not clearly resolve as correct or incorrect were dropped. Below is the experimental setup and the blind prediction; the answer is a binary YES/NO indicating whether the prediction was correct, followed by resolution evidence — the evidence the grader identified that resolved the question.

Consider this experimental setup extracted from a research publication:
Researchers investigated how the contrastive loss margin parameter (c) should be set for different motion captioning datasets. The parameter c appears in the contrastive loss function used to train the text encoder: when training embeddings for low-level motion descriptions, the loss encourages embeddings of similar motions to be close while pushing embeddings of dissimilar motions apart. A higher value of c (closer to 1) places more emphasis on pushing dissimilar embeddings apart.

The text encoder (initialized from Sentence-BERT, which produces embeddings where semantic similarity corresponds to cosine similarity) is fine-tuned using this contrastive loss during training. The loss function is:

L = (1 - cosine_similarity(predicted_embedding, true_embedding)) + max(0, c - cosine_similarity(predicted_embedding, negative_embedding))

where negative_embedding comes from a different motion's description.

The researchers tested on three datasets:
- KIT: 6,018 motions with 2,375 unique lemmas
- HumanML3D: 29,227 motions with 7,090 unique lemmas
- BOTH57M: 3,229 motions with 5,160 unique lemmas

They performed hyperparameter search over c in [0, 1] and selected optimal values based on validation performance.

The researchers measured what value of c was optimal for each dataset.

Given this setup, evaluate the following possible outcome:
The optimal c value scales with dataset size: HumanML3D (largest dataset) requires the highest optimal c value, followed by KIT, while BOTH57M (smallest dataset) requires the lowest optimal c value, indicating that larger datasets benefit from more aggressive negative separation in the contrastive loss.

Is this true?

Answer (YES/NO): NO